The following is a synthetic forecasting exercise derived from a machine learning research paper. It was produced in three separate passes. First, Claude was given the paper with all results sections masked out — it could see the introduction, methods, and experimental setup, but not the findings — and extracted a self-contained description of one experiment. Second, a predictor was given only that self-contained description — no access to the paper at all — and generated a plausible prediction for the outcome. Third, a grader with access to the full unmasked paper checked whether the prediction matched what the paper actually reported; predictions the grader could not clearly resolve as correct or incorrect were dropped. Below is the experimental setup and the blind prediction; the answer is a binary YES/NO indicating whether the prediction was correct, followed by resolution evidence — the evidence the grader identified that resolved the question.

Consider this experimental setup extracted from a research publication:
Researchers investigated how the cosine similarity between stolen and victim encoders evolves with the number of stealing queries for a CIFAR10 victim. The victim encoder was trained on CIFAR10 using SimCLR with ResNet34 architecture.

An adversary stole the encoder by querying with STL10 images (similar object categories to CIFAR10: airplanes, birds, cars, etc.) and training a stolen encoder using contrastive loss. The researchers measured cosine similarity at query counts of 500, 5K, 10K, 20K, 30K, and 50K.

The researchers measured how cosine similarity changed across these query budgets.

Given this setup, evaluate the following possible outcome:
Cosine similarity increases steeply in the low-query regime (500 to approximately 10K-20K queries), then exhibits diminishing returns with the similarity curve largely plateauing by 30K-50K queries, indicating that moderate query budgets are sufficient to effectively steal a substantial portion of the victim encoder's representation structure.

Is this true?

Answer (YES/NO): YES